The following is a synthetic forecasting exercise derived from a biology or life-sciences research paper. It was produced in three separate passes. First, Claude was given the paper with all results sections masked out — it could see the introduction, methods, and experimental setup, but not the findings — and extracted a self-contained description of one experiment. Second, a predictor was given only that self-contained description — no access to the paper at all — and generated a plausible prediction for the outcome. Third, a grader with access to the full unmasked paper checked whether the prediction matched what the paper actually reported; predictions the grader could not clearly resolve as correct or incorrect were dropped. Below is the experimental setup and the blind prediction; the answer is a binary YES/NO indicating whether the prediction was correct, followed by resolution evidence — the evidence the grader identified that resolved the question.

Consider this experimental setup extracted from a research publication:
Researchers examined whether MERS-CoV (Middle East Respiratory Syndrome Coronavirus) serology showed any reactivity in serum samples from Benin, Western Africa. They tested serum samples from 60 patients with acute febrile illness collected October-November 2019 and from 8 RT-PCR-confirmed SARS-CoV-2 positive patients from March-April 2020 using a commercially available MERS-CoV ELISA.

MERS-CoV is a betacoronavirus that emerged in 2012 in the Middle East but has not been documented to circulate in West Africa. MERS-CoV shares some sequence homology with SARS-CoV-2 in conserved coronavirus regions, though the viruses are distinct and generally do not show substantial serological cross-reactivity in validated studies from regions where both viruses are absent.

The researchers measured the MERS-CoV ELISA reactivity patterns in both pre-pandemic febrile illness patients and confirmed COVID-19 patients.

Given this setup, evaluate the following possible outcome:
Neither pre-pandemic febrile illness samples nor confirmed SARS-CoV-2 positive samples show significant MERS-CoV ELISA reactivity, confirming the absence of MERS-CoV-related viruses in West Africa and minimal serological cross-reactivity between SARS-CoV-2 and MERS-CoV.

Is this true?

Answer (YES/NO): YES